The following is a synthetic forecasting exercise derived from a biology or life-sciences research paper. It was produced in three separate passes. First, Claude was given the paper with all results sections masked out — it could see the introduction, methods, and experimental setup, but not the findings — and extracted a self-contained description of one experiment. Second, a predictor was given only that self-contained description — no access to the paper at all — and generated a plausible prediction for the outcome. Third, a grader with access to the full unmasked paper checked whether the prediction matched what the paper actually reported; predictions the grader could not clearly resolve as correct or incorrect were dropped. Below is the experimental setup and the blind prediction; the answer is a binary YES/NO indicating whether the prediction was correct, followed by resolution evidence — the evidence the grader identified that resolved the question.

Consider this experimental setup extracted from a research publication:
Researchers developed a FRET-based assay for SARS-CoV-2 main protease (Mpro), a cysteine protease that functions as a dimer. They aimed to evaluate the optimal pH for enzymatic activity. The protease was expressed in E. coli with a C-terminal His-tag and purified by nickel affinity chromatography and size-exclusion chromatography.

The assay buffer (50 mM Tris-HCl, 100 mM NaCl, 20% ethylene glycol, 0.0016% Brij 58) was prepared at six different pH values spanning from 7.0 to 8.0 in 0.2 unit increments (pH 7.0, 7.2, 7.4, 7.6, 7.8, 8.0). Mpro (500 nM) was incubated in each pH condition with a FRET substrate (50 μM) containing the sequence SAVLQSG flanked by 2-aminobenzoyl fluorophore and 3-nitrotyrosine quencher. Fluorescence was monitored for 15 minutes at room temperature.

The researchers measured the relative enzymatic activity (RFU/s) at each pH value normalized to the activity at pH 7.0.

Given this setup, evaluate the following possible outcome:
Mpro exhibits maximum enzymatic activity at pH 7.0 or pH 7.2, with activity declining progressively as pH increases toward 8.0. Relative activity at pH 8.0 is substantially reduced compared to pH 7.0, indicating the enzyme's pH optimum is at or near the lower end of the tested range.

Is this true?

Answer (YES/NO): NO